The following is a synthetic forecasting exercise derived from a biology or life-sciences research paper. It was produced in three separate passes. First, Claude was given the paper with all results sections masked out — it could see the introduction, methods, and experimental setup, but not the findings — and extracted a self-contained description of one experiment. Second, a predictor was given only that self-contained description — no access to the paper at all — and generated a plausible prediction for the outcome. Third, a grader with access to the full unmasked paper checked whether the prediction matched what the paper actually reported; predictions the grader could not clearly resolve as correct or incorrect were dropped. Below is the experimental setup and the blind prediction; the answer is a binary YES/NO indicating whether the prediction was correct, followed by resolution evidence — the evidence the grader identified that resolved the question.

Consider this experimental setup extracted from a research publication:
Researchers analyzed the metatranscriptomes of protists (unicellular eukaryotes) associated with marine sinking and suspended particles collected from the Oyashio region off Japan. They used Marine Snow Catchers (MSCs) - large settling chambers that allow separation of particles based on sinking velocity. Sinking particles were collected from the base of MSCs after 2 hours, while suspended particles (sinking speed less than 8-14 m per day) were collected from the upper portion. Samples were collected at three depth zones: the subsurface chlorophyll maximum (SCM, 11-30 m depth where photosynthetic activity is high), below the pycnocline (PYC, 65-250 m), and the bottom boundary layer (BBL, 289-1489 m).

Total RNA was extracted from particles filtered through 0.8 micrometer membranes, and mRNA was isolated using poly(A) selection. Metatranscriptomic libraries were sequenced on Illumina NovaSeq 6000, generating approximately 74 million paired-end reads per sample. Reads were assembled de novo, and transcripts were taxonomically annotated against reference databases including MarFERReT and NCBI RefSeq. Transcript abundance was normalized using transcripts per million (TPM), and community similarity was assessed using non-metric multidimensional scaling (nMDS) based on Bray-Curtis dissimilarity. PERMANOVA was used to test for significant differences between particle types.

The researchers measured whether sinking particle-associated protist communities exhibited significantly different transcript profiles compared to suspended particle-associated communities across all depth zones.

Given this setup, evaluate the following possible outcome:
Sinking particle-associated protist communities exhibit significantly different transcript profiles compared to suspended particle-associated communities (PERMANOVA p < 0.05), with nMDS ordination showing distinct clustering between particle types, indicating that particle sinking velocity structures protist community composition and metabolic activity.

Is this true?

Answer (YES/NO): YES